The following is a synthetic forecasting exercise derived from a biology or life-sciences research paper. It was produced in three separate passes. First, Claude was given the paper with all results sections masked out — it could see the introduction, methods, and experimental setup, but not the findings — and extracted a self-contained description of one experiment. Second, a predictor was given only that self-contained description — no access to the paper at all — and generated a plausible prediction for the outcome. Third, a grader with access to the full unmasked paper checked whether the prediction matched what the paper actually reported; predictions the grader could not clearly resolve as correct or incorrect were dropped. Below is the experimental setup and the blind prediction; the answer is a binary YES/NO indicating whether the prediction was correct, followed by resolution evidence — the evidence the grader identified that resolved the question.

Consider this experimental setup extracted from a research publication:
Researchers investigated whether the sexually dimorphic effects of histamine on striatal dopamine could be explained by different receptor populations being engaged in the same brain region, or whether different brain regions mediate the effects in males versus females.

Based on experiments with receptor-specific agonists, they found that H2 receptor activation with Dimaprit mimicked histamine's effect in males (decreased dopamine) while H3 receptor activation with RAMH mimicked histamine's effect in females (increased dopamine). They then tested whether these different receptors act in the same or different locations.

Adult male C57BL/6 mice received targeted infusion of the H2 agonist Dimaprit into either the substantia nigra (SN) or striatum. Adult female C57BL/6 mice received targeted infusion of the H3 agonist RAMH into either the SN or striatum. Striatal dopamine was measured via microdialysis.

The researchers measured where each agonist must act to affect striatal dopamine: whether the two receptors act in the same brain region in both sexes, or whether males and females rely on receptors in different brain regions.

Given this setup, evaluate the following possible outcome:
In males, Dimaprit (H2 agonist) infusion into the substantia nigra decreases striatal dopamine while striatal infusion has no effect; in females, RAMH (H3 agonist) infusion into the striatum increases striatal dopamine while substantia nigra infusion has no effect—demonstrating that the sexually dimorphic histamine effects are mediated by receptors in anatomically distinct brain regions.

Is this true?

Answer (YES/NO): YES